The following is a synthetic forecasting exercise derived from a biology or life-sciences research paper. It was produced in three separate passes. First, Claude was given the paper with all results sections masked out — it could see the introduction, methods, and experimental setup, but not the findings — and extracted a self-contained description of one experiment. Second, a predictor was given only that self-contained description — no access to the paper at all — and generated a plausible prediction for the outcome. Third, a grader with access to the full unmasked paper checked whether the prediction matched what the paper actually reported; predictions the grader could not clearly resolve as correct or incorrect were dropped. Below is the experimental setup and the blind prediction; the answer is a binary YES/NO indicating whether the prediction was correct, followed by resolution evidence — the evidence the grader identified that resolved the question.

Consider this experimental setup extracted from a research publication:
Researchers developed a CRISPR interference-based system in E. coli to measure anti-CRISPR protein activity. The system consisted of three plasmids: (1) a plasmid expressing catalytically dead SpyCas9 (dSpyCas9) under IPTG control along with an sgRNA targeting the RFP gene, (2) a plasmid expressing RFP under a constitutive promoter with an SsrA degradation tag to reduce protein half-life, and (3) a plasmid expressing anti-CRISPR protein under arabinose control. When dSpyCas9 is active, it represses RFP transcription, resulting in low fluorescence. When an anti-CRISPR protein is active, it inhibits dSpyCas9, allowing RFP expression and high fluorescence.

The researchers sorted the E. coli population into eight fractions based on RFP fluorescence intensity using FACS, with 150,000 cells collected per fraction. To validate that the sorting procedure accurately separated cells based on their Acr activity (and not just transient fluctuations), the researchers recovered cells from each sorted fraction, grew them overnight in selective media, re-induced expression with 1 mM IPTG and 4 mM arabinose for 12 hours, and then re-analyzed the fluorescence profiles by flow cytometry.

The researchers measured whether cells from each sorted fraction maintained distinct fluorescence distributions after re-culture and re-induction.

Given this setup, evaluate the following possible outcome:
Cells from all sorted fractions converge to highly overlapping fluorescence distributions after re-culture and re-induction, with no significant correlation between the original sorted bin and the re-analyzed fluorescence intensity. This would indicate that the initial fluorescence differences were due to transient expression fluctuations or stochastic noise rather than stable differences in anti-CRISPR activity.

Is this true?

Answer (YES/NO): NO